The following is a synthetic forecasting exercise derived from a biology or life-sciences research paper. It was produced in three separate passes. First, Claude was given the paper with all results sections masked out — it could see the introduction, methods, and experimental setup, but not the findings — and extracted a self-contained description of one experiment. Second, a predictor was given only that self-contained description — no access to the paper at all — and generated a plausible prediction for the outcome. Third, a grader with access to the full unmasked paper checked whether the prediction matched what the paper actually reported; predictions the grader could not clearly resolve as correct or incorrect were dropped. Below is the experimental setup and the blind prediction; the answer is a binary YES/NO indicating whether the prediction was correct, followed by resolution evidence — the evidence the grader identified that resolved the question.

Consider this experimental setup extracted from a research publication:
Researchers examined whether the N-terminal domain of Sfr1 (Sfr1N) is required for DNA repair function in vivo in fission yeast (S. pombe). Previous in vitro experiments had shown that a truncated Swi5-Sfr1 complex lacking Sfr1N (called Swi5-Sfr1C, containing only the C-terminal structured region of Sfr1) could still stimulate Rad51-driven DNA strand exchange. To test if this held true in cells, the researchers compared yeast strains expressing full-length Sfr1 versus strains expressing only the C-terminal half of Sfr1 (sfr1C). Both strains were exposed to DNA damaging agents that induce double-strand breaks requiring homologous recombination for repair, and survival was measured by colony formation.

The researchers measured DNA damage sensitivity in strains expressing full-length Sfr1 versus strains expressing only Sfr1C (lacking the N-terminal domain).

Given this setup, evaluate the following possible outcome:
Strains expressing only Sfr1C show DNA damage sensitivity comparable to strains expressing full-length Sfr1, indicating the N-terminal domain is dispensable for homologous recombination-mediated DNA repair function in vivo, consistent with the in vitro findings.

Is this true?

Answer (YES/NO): NO